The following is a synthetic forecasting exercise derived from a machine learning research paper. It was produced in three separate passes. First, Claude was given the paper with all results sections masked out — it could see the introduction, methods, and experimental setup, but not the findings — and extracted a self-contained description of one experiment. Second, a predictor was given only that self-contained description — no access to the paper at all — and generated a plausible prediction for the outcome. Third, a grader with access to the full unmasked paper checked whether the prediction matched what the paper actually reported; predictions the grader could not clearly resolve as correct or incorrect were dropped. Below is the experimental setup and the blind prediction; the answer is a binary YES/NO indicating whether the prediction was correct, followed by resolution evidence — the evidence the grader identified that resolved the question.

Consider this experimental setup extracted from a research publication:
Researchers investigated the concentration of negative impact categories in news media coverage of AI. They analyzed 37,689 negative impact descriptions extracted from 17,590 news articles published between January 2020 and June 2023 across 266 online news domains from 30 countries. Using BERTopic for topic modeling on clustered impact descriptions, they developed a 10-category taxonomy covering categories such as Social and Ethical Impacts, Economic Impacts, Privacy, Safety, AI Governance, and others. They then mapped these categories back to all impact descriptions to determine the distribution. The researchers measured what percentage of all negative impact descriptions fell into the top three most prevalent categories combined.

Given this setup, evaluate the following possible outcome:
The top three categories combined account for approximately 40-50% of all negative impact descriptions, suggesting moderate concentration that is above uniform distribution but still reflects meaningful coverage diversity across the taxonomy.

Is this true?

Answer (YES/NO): NO